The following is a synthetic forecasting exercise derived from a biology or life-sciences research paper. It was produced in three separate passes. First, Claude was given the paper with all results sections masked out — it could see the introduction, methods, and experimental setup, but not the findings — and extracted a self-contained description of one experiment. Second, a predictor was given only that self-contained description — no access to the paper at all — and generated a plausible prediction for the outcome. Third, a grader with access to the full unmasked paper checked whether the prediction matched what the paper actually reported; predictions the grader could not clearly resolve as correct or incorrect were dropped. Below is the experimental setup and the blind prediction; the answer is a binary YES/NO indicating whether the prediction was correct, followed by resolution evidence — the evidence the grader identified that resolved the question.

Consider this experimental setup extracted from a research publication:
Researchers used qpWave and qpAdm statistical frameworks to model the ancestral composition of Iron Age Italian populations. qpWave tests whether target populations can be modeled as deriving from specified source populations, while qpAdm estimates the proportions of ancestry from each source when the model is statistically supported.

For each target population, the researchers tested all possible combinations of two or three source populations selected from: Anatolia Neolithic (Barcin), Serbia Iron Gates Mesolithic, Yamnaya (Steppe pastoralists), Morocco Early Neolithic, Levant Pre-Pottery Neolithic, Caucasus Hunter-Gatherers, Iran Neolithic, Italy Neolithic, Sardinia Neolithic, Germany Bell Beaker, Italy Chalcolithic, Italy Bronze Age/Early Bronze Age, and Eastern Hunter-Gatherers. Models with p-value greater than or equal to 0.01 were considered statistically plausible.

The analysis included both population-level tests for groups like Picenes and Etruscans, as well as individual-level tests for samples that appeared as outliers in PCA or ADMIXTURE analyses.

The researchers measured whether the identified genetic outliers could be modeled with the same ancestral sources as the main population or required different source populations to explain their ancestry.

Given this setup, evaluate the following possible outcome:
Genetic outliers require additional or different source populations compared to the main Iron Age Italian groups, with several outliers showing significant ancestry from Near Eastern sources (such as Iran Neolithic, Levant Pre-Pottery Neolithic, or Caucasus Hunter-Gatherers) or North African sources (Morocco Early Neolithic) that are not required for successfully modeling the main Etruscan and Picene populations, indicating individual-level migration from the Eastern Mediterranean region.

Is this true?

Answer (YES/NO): YES